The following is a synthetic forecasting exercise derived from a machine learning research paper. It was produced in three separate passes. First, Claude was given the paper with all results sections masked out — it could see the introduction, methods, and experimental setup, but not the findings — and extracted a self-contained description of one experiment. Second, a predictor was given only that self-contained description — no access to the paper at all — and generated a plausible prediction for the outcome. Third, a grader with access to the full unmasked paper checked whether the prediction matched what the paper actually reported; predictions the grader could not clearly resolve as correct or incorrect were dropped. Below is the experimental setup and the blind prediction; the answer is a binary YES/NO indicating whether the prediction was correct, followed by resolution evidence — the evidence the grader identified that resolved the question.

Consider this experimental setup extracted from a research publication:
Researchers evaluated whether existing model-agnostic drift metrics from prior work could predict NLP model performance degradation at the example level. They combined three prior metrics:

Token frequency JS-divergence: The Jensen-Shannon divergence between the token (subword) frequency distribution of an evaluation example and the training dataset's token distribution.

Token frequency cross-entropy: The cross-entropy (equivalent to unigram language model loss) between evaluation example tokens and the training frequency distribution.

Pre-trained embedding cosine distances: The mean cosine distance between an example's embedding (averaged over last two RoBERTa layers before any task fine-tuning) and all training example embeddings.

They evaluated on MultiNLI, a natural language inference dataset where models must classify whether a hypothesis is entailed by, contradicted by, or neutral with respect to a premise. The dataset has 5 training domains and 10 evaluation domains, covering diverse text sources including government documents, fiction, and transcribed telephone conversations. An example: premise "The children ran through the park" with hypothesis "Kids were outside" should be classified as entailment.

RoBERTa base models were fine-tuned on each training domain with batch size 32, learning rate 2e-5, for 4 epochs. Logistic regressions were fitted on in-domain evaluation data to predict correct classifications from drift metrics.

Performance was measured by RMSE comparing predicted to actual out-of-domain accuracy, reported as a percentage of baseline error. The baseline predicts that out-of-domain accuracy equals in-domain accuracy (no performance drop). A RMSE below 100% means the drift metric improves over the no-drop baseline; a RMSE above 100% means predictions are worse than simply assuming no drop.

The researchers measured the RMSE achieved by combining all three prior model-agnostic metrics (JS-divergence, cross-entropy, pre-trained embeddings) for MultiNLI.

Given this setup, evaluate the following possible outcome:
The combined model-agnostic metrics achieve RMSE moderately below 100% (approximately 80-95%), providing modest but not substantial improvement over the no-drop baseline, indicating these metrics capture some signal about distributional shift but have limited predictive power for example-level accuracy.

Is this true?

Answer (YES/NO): NO